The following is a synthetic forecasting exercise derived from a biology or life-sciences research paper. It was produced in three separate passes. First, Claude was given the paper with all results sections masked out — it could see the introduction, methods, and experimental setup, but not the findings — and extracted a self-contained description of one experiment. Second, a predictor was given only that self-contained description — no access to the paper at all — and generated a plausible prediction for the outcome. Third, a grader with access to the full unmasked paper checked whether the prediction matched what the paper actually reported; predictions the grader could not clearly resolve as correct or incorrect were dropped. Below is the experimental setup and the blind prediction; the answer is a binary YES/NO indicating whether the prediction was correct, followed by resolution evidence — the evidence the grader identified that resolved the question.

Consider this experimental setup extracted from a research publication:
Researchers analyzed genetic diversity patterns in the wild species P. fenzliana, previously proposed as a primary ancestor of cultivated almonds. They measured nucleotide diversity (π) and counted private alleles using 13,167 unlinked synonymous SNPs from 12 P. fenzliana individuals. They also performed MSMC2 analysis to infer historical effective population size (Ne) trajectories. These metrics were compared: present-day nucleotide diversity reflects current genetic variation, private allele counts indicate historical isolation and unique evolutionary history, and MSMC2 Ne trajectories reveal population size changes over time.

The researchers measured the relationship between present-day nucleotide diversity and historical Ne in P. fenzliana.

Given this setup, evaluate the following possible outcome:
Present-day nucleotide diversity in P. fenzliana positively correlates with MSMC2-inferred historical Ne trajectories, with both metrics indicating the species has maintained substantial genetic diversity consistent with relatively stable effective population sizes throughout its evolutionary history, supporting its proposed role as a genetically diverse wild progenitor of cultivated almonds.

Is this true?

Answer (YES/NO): NO